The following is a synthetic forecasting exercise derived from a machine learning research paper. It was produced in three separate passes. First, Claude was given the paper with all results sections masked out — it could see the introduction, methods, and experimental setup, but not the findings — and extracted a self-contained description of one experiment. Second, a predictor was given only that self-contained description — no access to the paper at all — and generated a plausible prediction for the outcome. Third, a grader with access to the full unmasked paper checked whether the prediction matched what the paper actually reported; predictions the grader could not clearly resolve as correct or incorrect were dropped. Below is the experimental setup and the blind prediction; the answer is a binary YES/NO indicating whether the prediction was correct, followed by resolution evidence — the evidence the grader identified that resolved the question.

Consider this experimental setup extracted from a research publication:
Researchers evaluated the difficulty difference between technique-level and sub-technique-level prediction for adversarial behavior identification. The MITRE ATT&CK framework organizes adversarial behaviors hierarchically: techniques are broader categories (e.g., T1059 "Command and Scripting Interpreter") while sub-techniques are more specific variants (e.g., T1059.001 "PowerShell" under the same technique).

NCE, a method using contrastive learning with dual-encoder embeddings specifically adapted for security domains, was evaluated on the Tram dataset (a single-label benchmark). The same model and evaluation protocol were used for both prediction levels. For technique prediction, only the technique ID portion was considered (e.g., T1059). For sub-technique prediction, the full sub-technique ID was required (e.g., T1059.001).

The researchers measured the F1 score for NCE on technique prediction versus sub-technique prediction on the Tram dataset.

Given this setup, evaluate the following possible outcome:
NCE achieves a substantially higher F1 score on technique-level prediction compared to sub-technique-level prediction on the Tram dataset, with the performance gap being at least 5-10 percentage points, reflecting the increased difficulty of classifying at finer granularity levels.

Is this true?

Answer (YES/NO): YES